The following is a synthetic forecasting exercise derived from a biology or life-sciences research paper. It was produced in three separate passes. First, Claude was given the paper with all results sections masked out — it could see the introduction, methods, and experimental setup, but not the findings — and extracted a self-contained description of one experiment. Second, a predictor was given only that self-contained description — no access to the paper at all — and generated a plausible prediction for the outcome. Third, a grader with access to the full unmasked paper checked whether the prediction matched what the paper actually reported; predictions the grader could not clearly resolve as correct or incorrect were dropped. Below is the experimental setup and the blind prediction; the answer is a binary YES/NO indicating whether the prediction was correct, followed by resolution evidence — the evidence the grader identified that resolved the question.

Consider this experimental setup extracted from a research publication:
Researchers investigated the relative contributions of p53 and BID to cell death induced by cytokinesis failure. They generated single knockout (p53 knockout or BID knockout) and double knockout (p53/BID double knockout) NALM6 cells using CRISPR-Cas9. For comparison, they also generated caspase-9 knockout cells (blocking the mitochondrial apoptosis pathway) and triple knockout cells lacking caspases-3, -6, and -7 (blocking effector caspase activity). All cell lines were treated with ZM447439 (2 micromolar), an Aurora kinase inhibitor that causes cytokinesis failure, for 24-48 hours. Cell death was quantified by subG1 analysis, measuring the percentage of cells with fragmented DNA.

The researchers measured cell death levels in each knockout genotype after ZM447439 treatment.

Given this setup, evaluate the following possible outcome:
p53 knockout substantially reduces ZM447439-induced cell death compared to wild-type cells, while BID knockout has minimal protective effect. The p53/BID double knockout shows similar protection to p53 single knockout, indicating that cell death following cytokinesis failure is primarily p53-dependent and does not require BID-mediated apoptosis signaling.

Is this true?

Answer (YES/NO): NO